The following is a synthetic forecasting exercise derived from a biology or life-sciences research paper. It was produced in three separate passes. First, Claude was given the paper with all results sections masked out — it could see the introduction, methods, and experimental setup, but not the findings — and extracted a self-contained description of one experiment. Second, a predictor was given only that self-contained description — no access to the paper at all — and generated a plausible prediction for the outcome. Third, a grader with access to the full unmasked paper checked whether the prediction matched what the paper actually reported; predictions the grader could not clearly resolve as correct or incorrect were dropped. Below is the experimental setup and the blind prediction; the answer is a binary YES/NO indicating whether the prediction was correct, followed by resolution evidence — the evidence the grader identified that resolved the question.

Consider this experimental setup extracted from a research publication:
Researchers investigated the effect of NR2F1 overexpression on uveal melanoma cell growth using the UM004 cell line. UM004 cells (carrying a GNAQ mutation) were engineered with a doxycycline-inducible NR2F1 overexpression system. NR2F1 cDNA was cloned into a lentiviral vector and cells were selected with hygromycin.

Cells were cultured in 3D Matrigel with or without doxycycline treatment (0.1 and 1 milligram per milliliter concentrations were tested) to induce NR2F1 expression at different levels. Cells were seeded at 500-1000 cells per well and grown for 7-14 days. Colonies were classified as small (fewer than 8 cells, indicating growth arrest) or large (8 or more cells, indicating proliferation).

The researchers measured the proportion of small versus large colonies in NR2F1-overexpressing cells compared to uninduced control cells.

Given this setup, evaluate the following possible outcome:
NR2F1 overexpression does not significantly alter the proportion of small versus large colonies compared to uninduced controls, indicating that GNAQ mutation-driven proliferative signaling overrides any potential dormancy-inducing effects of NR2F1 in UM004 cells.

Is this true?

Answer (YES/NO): NO